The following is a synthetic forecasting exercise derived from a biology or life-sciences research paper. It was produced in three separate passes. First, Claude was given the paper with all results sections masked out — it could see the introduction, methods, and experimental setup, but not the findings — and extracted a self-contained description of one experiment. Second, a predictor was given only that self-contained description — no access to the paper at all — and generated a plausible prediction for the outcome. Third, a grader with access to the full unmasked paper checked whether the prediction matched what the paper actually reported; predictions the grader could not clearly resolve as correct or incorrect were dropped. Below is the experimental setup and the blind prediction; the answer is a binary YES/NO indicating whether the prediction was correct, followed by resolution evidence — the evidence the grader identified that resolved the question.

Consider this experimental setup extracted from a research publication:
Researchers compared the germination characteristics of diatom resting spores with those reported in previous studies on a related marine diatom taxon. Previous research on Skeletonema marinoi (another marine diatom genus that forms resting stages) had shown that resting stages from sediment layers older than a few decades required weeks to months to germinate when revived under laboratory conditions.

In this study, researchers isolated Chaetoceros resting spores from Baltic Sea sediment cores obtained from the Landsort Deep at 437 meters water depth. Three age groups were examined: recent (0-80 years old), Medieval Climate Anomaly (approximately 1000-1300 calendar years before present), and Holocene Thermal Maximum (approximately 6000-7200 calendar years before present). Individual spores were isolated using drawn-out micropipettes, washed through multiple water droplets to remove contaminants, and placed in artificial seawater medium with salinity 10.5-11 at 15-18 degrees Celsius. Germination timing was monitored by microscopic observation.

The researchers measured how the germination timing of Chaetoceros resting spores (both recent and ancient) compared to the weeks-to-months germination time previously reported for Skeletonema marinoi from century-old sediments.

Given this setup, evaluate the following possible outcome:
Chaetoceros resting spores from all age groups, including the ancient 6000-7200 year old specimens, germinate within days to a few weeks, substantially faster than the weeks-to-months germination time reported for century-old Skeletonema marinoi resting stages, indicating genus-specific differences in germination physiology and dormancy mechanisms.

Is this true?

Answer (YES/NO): YES